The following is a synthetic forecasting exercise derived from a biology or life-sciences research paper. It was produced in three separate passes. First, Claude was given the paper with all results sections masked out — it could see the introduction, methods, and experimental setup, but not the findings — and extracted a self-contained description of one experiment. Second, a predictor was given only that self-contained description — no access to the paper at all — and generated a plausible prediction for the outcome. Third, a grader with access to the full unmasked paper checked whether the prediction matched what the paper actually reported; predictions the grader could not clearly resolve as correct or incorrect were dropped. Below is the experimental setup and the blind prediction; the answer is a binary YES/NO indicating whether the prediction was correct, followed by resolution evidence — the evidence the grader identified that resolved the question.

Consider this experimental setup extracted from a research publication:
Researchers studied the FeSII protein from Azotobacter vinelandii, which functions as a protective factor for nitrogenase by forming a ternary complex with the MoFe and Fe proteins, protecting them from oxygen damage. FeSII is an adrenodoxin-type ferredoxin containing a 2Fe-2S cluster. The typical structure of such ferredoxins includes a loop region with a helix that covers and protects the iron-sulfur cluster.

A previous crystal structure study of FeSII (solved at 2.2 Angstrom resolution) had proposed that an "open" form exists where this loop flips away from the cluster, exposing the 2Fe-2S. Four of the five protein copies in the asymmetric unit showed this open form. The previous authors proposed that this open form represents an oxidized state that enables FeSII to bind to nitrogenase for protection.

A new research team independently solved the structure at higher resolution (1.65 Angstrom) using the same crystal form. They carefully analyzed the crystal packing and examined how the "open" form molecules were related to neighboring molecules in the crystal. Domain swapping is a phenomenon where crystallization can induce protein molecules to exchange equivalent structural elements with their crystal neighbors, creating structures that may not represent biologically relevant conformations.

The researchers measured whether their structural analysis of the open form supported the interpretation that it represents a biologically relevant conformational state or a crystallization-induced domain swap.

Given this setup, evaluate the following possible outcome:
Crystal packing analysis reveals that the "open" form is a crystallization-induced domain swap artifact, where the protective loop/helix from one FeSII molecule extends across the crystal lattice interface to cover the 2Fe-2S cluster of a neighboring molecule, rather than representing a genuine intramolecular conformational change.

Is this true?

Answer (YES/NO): YES